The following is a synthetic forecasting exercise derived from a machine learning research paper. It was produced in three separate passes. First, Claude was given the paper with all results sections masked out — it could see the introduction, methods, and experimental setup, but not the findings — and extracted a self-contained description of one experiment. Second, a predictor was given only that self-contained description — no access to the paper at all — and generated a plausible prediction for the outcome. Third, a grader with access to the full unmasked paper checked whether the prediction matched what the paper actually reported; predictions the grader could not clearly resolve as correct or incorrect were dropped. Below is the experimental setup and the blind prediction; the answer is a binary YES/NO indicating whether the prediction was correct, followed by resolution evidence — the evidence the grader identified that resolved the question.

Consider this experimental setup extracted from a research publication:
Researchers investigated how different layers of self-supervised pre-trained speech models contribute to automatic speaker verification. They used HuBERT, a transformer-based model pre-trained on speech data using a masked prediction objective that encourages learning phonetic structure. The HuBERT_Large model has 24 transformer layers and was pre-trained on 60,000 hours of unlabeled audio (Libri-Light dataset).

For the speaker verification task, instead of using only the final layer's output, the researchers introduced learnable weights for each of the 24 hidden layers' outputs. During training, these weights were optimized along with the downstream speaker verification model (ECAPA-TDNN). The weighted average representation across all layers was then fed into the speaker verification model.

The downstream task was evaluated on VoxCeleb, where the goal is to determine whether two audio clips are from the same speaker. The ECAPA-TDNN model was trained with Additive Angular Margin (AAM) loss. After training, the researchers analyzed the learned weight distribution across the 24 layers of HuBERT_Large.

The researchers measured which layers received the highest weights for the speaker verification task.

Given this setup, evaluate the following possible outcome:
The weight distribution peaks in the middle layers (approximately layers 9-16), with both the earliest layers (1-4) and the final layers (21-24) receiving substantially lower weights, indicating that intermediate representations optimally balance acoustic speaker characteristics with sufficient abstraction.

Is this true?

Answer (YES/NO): NO